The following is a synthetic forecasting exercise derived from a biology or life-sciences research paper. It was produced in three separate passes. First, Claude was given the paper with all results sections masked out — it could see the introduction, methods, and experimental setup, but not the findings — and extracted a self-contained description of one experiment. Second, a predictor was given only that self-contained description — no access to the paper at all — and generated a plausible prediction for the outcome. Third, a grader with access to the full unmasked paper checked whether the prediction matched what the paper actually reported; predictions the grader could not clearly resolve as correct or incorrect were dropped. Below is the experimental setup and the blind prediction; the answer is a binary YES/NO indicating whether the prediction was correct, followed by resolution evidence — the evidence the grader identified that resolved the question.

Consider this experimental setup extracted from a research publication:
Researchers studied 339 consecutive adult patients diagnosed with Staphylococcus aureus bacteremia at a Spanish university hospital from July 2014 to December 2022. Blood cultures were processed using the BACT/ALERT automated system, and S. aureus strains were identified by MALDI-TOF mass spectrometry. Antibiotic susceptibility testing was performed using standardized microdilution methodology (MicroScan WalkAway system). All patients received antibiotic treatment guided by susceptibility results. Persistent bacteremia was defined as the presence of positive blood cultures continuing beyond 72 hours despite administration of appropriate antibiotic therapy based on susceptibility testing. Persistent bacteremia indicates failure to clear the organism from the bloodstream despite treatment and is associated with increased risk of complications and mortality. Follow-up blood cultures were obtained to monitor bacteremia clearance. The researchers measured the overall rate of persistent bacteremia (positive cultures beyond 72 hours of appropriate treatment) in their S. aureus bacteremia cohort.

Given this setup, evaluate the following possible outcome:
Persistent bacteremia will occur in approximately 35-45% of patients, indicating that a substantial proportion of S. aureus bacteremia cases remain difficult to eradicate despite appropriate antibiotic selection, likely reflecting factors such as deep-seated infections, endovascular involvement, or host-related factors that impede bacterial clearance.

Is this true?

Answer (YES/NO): NO